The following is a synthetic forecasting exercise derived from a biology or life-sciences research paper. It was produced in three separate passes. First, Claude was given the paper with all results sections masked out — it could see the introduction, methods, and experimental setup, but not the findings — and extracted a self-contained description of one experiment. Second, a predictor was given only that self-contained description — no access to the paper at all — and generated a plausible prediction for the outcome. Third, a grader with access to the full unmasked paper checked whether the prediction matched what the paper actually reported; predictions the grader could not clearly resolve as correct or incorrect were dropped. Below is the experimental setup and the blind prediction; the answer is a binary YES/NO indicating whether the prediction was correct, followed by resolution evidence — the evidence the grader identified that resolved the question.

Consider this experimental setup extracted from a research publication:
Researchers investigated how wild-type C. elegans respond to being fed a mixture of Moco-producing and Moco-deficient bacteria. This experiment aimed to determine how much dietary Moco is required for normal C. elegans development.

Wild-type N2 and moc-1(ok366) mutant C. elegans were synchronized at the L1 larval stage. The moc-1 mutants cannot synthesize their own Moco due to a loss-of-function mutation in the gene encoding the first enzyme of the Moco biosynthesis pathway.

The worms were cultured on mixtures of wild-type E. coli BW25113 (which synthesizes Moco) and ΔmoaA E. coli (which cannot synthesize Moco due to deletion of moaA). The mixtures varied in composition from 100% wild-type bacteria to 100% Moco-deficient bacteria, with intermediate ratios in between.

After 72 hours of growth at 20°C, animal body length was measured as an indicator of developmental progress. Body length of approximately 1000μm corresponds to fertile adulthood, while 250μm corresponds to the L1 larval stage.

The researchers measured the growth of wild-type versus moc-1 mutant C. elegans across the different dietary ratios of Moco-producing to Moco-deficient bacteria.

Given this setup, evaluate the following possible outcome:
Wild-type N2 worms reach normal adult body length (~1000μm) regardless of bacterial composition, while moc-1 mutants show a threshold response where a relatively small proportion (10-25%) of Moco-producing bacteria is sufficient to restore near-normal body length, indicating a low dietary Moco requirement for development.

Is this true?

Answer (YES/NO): NO